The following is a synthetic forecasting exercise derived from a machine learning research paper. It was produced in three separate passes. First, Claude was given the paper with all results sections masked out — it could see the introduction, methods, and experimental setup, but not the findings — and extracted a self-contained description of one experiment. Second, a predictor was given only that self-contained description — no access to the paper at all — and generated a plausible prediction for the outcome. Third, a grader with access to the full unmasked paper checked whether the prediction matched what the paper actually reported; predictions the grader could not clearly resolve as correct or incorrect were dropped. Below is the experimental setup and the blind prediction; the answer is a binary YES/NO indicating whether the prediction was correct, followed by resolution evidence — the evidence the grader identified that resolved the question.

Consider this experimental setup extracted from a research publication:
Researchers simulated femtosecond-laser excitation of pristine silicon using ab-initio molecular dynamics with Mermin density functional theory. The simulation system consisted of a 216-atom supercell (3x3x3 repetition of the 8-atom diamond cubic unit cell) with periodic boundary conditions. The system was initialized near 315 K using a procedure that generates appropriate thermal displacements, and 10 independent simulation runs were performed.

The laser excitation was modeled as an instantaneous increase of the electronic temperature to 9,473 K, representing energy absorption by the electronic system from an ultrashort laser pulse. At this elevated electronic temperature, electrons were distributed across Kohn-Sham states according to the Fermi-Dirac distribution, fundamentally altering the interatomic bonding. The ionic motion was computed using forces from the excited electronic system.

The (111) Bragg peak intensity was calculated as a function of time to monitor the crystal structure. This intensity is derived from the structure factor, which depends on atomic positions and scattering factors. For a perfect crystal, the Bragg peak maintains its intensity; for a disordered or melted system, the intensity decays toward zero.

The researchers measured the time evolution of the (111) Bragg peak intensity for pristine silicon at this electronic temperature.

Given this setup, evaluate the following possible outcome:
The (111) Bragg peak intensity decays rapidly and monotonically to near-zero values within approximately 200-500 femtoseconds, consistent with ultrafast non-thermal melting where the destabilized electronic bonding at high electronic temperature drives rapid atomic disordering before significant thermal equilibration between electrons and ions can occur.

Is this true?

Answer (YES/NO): NO